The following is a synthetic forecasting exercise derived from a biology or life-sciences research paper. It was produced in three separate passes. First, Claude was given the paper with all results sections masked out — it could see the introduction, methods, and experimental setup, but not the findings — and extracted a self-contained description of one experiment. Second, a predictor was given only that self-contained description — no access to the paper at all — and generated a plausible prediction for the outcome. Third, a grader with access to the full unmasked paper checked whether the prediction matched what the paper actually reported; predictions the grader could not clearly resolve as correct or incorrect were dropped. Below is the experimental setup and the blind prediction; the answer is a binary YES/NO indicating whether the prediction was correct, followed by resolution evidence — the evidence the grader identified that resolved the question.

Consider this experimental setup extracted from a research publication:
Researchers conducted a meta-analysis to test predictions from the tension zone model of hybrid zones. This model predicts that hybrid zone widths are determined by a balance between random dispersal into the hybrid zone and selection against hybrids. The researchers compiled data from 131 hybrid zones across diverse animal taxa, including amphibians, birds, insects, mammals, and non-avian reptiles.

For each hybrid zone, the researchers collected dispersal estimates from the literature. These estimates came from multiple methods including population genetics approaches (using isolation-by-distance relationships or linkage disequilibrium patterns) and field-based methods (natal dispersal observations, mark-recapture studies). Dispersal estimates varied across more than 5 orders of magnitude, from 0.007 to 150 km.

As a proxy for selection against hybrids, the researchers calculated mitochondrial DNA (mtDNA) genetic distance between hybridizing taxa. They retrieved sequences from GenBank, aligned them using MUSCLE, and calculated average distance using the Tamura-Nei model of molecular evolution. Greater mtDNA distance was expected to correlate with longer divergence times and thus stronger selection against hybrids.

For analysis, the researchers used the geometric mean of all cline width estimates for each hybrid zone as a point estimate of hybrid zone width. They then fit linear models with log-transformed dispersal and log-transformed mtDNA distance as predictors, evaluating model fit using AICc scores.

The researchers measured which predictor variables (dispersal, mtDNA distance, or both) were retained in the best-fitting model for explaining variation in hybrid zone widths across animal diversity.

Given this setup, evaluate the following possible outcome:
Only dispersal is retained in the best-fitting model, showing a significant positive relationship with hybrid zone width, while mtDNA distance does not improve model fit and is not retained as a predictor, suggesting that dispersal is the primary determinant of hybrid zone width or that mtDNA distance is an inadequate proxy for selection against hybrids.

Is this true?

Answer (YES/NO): YES